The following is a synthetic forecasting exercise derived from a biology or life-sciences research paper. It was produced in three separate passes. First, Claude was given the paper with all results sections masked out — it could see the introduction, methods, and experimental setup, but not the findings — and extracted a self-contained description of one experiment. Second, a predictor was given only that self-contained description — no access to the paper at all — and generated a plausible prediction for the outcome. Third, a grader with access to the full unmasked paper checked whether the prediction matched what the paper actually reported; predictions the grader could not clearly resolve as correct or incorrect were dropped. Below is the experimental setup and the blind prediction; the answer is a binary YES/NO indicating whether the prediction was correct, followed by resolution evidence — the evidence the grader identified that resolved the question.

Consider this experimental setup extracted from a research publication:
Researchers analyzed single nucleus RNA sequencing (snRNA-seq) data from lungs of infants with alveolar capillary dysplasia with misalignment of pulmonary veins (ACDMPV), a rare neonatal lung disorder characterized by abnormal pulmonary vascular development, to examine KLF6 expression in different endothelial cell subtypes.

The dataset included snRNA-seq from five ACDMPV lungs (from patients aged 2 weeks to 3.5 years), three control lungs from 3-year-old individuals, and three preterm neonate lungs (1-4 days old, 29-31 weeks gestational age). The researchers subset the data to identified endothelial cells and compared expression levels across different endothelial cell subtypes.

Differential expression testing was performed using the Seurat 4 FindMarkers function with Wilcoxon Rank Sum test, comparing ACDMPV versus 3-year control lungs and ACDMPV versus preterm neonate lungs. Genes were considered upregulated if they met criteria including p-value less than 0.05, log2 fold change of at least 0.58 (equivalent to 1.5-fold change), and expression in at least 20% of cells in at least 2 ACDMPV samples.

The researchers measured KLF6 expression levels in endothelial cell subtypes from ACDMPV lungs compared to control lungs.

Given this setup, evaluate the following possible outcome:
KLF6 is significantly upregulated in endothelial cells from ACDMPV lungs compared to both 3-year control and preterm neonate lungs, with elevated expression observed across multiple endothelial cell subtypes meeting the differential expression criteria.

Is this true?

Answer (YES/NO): NO